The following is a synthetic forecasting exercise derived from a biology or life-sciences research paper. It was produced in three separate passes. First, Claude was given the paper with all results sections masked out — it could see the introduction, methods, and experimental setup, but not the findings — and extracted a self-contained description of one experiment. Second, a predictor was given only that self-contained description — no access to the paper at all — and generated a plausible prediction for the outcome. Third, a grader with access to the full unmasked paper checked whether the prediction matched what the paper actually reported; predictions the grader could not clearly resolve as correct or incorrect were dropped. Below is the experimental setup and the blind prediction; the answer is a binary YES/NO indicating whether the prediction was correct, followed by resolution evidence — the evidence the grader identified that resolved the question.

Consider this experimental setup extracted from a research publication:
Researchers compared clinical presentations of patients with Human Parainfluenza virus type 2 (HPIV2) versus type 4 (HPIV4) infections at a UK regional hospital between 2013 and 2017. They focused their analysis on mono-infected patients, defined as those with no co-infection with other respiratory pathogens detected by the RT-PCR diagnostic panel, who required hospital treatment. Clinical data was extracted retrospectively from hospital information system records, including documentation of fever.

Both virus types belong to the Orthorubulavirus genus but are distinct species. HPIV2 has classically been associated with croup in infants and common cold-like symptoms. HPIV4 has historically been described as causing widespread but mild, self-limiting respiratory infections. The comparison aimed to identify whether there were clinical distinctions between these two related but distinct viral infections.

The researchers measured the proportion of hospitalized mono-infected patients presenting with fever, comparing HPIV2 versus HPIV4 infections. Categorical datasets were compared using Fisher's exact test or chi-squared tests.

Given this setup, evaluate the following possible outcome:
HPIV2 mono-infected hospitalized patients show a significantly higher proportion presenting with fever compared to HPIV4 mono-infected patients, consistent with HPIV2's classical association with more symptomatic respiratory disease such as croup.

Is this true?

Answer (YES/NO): YES